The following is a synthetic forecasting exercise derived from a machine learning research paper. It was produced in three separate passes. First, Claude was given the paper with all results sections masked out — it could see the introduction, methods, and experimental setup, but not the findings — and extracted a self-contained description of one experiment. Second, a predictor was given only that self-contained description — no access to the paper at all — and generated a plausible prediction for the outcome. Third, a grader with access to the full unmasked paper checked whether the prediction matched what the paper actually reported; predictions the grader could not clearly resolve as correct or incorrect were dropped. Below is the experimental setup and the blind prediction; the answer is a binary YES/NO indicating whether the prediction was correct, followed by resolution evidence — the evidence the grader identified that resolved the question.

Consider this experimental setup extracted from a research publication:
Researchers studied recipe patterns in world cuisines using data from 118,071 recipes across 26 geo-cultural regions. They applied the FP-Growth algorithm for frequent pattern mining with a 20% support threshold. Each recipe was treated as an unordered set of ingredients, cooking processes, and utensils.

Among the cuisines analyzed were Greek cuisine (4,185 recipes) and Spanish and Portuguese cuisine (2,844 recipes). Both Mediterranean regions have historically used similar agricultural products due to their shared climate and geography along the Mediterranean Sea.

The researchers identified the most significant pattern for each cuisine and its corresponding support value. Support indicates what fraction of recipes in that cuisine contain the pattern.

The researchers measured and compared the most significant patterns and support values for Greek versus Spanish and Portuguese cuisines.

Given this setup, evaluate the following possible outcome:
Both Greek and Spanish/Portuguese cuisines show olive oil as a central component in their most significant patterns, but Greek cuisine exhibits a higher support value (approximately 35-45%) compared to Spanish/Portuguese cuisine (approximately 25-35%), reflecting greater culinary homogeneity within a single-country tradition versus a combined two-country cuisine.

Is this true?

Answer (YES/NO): YES